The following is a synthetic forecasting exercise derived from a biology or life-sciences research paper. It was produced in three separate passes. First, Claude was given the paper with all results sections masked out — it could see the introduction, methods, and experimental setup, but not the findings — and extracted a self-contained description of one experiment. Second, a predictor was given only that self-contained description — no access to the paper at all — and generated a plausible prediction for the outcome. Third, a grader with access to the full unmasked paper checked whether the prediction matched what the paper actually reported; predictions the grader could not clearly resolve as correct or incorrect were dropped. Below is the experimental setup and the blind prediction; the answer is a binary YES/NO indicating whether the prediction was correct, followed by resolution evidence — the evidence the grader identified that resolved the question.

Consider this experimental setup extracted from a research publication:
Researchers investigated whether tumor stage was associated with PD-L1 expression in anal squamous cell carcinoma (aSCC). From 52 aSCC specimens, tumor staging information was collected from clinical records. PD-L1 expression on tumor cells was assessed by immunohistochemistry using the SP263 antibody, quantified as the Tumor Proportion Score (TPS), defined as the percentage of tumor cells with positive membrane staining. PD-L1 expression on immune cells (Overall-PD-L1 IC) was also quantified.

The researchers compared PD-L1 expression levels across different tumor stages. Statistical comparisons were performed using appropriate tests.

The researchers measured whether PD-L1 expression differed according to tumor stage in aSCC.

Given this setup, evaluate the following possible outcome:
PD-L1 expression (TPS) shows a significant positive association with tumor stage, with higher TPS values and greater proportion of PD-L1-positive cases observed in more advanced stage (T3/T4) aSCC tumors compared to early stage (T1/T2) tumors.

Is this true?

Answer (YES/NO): NO